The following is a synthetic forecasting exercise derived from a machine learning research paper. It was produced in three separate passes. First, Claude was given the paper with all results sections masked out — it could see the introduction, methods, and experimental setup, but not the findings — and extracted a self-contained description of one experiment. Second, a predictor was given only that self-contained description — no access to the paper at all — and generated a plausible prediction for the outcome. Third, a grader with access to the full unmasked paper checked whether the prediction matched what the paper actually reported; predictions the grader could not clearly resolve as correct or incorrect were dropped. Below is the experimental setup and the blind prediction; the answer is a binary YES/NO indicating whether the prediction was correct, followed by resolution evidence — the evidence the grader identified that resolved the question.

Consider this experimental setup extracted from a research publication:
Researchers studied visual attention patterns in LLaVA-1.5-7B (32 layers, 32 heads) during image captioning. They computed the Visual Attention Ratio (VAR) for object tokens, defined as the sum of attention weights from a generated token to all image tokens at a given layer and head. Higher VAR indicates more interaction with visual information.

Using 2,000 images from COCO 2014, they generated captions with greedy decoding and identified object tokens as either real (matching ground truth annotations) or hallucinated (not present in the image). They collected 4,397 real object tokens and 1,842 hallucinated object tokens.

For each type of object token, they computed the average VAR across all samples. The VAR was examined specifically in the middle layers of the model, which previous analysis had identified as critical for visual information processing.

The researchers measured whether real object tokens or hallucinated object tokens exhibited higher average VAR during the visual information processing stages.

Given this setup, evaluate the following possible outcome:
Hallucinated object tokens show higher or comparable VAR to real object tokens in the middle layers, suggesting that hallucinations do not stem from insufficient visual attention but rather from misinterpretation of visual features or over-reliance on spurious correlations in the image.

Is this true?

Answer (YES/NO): NO